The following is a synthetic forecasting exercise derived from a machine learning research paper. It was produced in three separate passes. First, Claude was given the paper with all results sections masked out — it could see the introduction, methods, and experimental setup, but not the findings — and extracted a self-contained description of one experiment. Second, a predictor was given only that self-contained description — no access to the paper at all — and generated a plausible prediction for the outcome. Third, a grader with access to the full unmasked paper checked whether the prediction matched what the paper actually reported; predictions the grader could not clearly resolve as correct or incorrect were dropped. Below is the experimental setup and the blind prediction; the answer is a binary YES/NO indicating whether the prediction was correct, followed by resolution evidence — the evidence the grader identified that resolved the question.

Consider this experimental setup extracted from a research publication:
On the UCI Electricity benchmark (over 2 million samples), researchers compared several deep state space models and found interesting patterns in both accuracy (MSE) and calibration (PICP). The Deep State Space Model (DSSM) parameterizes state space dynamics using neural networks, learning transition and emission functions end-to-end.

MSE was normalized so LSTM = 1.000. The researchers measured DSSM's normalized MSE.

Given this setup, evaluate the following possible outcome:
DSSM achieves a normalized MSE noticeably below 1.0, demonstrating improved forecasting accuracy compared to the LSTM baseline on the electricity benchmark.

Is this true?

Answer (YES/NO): NO